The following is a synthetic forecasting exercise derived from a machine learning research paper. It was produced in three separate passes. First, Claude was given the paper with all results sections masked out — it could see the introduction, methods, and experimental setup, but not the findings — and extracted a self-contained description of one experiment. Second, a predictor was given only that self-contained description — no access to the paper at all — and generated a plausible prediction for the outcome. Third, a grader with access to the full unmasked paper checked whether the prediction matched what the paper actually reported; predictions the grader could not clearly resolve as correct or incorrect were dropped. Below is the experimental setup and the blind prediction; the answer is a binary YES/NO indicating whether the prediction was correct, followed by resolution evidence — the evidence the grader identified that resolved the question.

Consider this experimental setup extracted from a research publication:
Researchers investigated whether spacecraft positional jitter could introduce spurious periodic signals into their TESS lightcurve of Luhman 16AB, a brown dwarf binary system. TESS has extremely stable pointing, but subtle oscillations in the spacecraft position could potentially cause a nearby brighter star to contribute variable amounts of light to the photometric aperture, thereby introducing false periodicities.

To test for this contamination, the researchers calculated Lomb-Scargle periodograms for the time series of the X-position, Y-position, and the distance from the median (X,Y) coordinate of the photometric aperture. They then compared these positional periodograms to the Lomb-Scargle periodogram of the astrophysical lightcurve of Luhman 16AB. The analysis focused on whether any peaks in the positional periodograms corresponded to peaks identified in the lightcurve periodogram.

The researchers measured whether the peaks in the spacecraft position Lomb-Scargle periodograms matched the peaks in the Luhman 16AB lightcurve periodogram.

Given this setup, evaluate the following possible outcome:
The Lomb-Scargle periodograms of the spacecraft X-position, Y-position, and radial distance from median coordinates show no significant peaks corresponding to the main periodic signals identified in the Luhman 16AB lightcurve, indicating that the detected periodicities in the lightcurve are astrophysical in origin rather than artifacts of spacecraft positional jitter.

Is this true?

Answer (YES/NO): YES